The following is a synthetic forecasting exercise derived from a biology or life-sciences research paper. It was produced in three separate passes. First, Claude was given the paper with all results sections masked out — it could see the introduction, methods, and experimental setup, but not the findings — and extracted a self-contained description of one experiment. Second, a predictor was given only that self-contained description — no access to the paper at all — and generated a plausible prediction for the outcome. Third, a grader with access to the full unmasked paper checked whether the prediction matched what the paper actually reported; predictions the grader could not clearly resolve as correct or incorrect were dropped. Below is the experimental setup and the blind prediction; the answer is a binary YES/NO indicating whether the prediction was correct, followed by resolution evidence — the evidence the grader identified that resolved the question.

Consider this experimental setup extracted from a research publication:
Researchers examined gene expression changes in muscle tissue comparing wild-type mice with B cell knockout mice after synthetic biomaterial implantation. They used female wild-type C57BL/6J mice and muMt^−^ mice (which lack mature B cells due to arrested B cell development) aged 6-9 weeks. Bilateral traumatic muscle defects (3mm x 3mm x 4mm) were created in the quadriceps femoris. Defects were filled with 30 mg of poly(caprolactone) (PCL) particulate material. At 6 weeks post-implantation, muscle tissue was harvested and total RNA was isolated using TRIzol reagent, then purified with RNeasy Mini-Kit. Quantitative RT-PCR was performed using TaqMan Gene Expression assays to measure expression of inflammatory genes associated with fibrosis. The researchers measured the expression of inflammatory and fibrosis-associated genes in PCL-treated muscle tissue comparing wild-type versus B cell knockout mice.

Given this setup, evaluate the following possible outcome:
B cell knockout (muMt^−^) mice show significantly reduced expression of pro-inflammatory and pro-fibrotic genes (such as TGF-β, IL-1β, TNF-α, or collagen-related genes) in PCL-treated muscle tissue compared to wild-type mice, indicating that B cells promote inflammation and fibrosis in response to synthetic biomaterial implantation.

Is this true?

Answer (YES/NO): YES